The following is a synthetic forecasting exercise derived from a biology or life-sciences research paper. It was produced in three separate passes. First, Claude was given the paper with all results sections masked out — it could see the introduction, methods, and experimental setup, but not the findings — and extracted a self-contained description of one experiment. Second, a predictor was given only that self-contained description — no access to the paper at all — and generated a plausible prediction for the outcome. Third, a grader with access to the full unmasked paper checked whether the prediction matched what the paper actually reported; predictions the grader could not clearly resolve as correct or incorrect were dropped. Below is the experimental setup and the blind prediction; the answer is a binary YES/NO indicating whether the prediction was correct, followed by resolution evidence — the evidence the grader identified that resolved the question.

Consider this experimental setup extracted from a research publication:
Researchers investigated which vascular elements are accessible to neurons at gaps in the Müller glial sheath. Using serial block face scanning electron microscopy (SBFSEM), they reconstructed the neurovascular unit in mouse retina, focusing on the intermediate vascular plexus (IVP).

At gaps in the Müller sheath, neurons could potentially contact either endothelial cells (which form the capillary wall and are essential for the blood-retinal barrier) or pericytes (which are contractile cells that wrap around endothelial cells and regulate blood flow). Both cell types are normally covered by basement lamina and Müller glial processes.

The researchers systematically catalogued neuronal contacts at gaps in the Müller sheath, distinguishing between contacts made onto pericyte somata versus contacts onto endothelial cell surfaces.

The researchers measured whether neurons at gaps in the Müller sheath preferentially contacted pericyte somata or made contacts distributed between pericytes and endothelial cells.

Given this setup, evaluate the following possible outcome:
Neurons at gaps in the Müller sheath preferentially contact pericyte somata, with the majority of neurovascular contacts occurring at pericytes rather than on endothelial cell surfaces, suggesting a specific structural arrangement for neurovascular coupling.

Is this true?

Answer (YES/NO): YES